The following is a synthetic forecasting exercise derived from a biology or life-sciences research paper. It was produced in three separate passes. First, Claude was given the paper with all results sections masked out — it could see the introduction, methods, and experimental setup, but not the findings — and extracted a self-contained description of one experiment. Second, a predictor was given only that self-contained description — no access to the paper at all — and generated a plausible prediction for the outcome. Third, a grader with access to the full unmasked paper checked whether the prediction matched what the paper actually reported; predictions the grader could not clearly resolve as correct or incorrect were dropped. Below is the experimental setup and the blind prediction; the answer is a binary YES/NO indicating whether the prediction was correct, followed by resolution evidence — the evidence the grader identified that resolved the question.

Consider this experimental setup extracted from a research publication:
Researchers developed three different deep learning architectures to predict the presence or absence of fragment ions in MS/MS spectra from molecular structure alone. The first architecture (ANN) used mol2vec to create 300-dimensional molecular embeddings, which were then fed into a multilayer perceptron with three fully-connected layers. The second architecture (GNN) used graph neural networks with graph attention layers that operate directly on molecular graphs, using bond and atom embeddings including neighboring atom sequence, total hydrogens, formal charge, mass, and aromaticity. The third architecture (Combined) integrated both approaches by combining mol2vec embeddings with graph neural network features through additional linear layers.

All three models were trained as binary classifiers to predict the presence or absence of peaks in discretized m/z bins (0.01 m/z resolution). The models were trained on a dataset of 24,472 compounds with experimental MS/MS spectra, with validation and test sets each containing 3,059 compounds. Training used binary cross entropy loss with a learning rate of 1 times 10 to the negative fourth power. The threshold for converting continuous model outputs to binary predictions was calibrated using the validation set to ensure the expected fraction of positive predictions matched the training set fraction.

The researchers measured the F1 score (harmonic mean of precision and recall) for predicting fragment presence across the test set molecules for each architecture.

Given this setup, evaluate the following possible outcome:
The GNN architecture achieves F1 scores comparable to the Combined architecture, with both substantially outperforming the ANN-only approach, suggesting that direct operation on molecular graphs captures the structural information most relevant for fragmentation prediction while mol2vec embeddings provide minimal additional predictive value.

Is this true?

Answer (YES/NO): NO